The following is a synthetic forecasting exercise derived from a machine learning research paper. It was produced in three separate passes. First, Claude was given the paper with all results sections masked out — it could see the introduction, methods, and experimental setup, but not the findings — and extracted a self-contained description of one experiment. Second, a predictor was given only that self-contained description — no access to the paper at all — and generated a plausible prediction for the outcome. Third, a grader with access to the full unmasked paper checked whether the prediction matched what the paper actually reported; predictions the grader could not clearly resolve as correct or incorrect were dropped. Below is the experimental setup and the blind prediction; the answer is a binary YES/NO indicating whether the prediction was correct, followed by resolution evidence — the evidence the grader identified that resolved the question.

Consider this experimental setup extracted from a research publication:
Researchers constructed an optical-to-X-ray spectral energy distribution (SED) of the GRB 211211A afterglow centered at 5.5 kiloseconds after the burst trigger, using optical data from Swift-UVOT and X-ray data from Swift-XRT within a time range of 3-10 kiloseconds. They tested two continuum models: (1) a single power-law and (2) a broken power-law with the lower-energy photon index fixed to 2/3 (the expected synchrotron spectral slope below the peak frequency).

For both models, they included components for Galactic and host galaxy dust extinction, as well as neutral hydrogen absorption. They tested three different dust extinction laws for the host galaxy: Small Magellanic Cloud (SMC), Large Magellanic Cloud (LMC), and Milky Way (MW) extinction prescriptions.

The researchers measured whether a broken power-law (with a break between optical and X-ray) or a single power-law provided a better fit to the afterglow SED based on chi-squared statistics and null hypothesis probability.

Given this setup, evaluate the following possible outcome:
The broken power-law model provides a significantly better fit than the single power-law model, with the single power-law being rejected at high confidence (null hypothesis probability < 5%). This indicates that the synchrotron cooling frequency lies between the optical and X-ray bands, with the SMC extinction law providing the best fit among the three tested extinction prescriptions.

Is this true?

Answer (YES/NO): NO